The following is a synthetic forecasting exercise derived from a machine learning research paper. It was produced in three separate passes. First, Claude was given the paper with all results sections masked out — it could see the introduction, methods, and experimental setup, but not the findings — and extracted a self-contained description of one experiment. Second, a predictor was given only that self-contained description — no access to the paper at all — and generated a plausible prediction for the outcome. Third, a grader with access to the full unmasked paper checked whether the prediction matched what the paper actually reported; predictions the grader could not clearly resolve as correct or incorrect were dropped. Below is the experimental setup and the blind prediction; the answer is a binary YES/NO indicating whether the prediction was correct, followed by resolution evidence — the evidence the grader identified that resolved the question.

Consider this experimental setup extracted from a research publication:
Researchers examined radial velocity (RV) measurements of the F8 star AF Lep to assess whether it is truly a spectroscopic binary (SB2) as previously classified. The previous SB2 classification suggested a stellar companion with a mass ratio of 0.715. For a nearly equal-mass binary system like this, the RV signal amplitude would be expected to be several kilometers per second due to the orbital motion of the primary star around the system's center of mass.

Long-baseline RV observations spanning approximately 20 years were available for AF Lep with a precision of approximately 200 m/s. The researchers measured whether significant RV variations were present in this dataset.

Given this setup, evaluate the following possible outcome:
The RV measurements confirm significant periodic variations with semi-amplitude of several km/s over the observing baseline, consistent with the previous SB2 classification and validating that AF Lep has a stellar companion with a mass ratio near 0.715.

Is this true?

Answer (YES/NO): NO